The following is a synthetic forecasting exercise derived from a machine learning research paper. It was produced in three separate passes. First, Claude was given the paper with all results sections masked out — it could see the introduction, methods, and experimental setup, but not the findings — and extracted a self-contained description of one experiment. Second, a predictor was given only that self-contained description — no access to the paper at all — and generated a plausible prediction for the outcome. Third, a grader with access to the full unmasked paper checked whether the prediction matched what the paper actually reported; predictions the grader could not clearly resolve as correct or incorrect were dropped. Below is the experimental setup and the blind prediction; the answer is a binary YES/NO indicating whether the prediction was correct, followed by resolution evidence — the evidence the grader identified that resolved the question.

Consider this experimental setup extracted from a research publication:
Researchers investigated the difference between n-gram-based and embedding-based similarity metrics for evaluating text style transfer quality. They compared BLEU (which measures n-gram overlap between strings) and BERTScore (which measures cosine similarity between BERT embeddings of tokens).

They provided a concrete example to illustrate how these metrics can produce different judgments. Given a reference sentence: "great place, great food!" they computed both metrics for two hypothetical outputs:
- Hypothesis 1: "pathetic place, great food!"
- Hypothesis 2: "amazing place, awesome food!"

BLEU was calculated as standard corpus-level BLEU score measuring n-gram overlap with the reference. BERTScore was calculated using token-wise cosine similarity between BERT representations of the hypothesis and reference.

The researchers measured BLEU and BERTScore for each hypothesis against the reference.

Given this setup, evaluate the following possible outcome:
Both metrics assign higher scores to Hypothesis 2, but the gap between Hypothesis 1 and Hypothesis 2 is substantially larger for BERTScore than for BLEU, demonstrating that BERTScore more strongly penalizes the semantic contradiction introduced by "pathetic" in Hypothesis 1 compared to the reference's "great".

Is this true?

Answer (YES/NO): NO